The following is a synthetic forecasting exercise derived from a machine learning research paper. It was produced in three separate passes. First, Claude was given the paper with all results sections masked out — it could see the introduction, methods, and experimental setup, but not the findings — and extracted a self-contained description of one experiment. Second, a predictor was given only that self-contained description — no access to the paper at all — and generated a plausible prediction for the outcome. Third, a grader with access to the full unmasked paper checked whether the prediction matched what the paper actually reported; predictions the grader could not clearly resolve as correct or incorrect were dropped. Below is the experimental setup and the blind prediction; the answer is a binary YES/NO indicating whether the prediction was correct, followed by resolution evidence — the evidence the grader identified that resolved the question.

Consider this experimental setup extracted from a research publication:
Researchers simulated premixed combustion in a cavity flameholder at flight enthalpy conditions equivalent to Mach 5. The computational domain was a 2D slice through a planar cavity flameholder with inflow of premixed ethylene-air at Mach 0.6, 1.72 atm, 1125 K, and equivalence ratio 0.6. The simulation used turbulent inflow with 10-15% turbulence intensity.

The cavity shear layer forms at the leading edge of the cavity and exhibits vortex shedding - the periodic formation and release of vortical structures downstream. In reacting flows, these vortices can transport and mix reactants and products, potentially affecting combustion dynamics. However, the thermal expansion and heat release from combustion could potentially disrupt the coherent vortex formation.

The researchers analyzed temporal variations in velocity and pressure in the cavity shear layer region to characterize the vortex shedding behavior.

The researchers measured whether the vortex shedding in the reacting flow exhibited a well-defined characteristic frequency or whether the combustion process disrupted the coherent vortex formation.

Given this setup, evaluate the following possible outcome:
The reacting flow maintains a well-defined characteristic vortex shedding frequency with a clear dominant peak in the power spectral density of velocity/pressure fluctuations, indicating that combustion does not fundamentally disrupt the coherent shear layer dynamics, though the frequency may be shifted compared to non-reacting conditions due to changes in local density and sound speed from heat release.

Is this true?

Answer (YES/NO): YES